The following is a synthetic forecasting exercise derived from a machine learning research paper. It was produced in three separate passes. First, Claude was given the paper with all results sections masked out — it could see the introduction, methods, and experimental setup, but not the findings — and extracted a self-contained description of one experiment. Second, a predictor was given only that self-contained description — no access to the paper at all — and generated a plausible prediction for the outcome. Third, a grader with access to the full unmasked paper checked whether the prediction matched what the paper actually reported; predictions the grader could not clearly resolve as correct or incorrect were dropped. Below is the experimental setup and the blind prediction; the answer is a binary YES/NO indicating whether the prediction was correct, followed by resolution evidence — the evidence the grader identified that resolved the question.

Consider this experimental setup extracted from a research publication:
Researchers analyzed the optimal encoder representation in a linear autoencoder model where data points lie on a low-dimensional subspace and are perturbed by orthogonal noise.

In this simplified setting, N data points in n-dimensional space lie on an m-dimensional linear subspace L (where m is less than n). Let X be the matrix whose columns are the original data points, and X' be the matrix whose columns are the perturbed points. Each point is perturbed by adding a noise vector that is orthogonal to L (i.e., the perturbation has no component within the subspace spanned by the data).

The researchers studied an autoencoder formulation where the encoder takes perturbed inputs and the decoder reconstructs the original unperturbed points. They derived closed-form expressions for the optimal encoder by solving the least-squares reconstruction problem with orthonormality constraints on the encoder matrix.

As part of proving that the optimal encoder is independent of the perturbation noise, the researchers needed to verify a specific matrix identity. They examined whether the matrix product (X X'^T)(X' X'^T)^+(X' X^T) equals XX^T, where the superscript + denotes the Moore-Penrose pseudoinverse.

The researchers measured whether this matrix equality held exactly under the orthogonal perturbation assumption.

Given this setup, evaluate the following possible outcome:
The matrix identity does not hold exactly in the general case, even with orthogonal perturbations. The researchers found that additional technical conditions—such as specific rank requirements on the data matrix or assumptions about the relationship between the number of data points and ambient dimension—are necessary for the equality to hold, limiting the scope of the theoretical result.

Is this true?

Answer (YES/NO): NO